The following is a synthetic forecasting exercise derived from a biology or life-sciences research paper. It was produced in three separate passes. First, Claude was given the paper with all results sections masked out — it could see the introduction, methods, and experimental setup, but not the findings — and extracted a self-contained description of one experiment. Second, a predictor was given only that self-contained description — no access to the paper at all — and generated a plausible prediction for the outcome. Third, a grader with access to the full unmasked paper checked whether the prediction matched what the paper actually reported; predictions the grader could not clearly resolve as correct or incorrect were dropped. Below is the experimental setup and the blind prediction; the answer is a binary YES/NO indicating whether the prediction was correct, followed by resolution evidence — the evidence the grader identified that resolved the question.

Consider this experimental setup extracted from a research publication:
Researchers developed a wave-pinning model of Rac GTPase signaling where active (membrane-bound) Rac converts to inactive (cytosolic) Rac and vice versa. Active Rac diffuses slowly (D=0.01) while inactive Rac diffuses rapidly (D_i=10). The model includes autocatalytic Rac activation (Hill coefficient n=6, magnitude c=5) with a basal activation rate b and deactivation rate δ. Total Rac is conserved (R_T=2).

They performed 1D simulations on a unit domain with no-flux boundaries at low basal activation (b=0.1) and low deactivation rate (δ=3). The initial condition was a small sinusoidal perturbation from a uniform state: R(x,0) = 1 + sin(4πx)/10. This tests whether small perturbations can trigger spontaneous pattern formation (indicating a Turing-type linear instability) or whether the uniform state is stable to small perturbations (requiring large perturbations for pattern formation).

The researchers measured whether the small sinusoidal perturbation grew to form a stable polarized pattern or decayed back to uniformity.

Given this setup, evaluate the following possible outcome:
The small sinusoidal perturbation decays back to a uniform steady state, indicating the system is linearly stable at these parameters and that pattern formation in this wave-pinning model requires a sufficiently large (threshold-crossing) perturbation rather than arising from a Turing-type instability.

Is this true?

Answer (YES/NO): NO